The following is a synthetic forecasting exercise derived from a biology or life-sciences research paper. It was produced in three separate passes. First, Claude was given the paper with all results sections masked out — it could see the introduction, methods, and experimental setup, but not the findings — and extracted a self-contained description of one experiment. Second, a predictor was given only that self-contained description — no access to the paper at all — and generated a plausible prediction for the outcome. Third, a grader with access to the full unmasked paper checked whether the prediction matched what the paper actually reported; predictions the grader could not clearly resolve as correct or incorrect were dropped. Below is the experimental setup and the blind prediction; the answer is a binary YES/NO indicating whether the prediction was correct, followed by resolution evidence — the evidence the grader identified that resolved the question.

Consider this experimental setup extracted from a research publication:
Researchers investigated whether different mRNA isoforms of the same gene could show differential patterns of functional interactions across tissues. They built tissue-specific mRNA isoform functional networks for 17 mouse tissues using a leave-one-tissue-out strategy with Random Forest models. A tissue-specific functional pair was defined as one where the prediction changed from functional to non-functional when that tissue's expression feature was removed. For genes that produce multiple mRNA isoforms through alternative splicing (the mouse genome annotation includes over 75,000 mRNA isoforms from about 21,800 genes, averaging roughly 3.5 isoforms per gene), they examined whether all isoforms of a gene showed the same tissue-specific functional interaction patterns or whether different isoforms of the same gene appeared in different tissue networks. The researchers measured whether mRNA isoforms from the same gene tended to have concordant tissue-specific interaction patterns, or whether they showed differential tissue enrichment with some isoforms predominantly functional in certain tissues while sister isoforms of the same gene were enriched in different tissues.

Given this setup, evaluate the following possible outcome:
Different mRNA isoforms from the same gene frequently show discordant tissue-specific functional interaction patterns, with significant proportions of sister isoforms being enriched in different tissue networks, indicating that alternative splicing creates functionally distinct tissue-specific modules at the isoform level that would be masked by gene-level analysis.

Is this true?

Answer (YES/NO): YES